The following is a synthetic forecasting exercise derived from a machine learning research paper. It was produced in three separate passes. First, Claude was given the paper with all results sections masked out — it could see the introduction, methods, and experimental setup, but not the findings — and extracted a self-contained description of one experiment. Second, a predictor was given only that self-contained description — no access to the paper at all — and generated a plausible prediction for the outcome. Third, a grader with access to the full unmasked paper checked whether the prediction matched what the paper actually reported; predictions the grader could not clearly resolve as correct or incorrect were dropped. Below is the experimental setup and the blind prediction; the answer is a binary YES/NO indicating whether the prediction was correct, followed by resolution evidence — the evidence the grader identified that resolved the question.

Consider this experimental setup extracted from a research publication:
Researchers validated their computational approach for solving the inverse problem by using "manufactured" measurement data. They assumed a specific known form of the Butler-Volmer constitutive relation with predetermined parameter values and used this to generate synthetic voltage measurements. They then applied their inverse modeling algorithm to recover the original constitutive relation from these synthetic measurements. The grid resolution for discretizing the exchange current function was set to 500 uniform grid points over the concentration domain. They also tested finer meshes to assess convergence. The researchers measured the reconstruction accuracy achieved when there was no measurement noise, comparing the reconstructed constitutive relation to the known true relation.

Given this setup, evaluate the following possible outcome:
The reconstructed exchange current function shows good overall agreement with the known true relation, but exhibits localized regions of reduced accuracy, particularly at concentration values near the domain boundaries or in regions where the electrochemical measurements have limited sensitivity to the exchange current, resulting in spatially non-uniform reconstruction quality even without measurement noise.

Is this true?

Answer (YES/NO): NO